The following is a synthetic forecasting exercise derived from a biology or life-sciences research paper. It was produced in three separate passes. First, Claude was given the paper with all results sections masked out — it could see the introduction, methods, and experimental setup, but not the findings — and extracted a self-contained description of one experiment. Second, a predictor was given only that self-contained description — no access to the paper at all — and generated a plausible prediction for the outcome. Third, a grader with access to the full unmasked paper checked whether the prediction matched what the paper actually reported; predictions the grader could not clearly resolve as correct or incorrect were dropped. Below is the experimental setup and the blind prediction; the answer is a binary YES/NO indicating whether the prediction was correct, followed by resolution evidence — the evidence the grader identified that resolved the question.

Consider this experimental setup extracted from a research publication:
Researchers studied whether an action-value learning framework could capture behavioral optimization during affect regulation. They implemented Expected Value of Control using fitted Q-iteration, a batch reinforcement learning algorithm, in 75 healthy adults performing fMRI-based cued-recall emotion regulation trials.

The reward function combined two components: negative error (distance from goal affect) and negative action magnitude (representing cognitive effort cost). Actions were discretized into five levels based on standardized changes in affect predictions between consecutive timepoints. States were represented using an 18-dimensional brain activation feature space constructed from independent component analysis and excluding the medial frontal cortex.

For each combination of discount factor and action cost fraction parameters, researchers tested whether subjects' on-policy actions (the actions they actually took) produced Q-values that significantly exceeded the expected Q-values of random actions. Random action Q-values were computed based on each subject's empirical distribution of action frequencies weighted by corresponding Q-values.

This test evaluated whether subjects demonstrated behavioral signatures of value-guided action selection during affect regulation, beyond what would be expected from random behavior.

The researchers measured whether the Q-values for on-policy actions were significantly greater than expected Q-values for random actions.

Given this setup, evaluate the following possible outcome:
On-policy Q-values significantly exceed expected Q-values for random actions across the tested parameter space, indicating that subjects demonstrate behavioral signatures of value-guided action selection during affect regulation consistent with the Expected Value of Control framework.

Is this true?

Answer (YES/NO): YES